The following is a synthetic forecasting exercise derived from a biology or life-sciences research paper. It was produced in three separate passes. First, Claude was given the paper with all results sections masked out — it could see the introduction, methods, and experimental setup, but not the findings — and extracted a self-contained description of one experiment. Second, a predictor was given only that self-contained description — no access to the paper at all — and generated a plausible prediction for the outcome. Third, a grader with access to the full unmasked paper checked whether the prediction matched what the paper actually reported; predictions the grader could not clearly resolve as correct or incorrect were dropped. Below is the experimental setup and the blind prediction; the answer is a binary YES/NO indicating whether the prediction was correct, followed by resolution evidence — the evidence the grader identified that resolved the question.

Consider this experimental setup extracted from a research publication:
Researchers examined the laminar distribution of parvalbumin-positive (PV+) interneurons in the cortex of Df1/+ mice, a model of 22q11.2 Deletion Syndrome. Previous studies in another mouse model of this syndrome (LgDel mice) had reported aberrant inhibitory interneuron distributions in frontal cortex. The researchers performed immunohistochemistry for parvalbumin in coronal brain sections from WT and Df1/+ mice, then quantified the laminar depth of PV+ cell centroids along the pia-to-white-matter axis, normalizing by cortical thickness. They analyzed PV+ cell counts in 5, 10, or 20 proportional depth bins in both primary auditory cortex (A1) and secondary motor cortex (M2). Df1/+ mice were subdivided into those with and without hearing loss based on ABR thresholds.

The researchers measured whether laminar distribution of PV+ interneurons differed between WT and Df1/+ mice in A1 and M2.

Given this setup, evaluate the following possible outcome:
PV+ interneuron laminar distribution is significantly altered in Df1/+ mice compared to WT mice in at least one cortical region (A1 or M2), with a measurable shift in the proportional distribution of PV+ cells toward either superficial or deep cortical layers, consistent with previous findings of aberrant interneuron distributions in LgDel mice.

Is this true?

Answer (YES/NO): NO